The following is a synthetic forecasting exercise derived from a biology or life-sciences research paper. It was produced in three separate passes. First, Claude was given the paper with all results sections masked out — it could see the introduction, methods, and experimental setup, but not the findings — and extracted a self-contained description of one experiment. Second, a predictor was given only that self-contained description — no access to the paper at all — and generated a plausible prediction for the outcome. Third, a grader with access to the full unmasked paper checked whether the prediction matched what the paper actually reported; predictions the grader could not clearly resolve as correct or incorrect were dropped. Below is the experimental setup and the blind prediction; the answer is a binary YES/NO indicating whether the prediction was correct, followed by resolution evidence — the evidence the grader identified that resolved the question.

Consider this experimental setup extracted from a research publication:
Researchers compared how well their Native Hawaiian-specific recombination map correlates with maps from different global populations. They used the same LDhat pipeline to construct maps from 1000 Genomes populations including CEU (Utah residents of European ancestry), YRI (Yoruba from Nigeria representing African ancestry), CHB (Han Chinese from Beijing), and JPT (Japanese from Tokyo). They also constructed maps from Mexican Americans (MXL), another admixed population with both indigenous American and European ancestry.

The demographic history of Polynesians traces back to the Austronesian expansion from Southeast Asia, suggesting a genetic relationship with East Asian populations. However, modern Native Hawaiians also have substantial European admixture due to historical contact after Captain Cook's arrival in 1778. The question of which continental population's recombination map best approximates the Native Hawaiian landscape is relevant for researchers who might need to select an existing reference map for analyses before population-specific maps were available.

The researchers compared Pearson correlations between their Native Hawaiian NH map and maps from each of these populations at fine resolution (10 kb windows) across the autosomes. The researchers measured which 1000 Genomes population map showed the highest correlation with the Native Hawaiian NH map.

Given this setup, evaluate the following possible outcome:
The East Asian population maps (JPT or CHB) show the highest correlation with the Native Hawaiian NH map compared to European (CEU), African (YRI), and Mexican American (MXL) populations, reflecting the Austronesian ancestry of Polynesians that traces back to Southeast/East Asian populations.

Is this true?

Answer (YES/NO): NO